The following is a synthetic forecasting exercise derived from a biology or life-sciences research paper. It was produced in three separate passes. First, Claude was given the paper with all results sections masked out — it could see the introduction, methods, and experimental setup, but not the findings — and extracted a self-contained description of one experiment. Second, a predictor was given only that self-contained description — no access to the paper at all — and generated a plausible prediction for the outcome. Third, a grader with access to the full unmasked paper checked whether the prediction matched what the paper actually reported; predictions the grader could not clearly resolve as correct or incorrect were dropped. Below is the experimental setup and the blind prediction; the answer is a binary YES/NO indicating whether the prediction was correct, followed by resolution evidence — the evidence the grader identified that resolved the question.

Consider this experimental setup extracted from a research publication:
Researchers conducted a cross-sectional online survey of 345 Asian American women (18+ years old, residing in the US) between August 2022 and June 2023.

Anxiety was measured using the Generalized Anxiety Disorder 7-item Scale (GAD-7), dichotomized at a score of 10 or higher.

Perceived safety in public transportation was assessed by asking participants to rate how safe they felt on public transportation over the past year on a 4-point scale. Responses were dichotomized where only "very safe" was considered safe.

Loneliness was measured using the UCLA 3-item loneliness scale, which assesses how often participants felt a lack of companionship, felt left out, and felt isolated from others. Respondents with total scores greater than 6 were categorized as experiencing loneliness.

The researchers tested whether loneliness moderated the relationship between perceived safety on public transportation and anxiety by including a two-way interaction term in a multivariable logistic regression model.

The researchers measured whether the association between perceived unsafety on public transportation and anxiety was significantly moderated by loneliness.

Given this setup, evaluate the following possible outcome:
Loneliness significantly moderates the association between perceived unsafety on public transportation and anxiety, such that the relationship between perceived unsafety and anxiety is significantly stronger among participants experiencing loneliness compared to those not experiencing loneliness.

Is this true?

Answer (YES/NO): NO